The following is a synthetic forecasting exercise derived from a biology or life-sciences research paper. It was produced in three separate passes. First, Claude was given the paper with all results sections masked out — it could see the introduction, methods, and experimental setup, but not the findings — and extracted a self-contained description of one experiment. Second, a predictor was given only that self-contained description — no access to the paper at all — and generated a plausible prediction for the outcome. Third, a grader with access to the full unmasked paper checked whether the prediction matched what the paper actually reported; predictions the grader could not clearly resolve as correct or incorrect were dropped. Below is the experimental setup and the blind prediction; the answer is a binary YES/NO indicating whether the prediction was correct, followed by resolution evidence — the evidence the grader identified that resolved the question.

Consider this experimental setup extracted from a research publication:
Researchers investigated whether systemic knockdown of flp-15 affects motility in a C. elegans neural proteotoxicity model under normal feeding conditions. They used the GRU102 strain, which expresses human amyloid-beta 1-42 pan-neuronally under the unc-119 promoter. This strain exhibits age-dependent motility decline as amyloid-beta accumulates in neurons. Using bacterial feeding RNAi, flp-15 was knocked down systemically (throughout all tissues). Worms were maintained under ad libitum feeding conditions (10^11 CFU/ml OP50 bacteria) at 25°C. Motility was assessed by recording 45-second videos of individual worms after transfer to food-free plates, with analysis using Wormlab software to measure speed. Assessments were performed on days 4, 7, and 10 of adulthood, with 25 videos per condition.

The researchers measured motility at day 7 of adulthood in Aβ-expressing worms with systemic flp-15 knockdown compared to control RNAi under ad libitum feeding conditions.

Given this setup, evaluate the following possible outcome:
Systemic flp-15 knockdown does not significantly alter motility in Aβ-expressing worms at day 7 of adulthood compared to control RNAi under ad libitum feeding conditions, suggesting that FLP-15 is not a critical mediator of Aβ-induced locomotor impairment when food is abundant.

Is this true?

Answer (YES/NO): NO